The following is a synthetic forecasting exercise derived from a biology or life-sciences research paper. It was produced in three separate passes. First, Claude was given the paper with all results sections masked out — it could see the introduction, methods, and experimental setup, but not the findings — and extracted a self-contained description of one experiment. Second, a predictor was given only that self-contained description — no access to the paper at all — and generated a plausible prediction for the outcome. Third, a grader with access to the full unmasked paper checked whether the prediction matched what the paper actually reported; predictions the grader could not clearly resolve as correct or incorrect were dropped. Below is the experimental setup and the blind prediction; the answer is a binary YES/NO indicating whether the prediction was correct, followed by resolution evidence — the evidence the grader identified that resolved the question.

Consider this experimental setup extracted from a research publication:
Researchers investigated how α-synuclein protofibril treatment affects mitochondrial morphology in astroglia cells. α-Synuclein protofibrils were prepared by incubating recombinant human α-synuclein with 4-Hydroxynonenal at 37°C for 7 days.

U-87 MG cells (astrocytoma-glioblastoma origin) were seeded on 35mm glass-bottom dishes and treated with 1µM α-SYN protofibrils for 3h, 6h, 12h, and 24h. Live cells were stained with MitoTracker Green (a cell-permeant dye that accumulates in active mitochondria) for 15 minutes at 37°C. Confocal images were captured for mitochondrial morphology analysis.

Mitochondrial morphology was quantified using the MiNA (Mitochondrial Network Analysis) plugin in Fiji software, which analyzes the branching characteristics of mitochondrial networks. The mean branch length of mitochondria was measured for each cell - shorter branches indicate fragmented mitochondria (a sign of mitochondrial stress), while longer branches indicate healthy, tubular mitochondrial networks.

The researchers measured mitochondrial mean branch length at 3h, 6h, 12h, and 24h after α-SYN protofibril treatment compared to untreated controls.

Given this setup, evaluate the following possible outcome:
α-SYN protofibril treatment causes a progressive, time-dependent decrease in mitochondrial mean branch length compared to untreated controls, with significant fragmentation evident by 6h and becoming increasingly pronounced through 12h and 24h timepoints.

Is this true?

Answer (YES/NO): NO